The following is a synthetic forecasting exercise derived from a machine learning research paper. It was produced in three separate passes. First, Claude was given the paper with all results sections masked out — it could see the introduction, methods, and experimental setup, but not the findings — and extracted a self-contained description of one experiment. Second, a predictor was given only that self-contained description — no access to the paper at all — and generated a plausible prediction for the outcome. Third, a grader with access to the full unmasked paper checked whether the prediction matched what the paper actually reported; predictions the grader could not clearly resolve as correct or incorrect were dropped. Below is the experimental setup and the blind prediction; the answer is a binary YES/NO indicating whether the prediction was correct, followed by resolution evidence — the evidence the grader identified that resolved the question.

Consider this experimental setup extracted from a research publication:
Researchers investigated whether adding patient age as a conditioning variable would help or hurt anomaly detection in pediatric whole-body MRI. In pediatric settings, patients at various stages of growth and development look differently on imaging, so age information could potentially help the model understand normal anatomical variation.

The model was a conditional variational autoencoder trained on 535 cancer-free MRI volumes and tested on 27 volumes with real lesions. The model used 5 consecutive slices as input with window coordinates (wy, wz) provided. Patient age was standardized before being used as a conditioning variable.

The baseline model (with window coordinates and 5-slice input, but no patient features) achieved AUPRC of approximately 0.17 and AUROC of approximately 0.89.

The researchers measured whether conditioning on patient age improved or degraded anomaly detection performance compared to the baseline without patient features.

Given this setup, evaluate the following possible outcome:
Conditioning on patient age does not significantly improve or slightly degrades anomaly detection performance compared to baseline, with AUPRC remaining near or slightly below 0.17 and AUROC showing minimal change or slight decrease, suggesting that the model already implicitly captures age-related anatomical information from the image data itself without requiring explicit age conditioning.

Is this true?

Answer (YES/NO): NO